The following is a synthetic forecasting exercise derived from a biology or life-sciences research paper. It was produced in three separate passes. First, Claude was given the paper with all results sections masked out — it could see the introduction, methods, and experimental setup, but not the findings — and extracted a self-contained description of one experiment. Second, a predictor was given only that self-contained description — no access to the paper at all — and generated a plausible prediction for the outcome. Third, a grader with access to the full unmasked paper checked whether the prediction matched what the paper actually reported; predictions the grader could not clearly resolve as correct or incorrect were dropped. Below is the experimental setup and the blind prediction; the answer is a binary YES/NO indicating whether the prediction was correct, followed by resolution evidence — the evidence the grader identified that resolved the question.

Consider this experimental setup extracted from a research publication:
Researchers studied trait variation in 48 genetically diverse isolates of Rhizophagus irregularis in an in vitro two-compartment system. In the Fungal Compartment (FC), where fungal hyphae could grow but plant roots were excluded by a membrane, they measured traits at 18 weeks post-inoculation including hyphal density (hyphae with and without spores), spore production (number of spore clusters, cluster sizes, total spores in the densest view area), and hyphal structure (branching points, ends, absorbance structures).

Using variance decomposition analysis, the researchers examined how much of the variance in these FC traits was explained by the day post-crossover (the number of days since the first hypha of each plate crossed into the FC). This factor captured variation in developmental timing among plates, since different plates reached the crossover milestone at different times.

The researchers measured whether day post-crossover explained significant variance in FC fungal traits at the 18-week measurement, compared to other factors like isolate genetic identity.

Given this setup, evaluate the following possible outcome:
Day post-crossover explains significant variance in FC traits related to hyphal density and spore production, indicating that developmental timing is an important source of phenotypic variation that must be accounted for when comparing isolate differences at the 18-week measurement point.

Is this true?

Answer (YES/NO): YES